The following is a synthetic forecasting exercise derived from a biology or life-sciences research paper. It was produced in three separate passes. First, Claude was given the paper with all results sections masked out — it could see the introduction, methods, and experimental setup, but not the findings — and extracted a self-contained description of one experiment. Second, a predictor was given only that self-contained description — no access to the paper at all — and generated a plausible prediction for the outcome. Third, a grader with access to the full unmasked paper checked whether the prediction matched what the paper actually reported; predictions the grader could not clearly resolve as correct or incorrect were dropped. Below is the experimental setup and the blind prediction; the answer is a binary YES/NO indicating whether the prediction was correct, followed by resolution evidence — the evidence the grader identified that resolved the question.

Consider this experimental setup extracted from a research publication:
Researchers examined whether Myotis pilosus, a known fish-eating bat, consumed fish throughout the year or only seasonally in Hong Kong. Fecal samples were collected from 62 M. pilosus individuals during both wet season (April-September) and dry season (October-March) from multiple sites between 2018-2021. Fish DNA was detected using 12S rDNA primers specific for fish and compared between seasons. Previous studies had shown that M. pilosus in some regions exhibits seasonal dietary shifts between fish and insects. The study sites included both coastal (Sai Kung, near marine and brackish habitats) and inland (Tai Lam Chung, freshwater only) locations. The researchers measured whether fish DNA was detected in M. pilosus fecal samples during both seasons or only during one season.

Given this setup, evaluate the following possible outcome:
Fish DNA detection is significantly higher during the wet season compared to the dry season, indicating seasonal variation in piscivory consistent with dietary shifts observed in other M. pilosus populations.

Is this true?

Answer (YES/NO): NO